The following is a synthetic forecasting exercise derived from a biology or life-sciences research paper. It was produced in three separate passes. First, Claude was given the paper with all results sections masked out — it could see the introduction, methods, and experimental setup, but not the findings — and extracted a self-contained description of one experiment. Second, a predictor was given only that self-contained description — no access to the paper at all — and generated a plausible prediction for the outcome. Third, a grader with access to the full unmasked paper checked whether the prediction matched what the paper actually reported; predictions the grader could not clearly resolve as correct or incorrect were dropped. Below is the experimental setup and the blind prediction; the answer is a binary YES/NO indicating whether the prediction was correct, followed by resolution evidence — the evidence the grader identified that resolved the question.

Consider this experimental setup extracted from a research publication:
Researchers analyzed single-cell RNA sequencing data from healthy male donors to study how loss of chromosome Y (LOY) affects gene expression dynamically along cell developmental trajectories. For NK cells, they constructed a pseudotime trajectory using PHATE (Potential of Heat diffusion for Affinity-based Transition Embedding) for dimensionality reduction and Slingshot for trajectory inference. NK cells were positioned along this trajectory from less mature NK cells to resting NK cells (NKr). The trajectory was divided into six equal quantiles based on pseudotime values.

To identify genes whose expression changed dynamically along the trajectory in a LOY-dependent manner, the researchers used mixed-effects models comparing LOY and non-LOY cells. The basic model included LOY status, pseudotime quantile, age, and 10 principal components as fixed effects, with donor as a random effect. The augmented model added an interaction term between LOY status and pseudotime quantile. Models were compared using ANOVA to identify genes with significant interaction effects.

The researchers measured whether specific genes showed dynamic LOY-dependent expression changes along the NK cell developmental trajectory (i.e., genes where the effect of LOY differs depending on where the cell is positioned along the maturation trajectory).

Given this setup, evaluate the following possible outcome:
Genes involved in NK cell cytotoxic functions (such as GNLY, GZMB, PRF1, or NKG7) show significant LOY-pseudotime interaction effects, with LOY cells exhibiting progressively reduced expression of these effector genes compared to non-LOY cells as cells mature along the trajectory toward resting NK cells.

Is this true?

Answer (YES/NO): NO